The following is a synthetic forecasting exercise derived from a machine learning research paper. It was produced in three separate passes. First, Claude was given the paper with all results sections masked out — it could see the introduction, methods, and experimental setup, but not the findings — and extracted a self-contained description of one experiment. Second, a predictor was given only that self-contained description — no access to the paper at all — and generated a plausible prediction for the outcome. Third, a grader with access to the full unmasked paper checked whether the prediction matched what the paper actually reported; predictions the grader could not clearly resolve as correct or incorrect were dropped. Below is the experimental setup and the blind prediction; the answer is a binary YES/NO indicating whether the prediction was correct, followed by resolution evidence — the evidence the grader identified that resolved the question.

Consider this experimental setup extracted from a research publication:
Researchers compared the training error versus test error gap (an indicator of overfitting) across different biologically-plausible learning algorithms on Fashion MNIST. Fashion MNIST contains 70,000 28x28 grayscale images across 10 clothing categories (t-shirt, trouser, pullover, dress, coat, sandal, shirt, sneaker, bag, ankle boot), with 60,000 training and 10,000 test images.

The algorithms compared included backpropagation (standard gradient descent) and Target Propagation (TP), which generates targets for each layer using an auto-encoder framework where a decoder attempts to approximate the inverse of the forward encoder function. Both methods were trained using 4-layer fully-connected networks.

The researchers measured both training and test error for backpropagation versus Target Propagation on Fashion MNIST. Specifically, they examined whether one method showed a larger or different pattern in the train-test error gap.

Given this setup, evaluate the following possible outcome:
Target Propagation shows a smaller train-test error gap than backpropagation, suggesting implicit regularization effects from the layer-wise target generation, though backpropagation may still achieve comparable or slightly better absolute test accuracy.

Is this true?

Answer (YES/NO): NO